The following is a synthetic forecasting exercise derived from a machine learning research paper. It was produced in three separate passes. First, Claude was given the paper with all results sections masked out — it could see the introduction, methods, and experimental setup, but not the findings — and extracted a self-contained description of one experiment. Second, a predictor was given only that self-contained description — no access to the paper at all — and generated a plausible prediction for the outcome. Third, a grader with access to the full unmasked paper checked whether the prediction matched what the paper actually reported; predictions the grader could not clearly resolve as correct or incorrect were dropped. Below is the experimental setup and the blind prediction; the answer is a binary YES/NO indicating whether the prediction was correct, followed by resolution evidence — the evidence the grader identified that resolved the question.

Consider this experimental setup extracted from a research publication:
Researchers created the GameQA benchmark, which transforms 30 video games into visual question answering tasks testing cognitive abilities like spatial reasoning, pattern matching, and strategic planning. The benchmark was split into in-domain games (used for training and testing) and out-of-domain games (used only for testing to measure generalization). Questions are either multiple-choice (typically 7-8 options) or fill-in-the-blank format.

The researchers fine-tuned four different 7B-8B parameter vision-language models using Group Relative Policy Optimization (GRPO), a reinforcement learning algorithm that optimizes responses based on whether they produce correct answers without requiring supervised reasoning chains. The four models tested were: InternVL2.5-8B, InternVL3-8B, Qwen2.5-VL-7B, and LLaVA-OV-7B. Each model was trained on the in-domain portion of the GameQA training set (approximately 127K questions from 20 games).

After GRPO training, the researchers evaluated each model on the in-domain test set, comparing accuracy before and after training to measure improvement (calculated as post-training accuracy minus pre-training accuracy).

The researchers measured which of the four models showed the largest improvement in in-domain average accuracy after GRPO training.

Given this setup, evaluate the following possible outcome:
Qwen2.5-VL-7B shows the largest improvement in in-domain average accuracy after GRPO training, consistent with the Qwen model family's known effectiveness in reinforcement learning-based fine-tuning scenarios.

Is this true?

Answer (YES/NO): NO